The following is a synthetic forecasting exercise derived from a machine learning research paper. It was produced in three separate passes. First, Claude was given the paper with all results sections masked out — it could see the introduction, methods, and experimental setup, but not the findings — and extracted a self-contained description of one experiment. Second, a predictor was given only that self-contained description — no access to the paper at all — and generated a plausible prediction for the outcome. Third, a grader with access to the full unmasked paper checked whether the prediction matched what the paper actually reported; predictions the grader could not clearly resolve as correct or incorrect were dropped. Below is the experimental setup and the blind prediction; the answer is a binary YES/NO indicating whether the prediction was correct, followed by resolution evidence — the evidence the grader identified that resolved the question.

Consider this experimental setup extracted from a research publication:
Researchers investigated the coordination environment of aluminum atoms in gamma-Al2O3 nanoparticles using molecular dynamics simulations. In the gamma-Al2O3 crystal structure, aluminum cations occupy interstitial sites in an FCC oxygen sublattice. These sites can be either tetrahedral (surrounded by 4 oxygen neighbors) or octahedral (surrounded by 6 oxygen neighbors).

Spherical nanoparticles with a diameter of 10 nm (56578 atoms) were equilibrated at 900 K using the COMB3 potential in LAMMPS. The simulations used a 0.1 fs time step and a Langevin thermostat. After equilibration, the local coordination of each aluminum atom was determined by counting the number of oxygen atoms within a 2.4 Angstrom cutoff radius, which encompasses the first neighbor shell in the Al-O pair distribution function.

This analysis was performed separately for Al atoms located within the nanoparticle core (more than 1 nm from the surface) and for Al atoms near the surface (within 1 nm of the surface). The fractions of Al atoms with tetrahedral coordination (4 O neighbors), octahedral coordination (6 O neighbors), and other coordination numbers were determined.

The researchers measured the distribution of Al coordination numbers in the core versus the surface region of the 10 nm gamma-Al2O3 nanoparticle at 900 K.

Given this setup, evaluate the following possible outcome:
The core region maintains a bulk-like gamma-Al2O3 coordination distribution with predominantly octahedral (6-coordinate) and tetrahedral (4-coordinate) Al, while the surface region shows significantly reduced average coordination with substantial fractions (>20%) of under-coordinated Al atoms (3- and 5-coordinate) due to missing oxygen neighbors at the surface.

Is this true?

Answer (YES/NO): NO